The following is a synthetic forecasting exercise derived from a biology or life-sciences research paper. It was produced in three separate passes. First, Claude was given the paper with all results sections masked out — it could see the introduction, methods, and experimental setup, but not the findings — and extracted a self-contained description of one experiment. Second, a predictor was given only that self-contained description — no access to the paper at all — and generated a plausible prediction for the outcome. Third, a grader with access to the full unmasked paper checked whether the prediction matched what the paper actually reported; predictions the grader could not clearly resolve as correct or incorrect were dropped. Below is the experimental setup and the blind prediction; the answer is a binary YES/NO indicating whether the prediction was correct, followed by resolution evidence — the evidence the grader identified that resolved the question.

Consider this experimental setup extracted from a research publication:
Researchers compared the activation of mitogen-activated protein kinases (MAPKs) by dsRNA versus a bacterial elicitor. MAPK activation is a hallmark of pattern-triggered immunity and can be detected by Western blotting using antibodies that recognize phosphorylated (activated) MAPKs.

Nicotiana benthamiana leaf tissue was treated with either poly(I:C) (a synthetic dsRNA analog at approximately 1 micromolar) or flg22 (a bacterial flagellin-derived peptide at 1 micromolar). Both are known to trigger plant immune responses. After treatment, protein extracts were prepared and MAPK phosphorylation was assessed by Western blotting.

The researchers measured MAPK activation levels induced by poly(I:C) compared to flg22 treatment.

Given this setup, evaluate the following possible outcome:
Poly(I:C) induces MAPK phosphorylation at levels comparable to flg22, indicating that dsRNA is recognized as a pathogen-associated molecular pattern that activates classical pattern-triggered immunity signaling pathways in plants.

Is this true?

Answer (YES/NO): NO